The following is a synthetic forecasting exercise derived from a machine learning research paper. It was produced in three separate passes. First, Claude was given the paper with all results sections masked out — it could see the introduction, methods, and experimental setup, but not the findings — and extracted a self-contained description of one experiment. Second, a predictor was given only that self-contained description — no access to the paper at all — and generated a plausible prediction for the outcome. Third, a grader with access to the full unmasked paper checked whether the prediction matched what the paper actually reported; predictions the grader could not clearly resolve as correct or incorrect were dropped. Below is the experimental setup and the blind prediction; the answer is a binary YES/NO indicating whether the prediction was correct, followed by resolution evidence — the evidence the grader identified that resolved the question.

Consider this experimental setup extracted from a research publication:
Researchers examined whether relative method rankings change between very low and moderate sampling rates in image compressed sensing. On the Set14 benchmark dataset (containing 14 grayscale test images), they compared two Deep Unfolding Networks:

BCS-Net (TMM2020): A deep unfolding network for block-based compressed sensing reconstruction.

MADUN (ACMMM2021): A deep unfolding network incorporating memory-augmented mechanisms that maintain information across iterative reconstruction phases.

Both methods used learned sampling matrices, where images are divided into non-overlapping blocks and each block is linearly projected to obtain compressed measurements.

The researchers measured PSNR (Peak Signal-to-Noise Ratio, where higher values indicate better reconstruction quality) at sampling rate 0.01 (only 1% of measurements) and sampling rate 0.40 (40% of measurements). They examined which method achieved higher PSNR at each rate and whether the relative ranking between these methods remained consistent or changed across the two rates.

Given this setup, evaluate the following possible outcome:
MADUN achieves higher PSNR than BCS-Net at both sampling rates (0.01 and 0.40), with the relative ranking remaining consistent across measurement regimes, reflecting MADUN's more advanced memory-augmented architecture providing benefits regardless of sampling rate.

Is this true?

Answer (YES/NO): NO